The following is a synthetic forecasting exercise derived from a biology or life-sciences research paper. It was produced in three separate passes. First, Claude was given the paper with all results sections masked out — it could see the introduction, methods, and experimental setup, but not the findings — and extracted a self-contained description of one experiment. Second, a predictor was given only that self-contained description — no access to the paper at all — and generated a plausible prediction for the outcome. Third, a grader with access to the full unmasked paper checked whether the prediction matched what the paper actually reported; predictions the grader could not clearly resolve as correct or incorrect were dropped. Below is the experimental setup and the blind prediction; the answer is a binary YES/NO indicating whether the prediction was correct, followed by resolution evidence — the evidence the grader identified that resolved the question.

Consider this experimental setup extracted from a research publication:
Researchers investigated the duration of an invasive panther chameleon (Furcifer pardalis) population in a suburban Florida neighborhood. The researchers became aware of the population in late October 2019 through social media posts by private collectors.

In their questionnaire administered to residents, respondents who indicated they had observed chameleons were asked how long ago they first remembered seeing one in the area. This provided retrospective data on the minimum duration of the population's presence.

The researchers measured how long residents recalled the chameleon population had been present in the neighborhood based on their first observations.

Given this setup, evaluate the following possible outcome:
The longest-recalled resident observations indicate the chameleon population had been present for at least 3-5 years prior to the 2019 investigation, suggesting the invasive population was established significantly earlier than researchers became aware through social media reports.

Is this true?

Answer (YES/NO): NO